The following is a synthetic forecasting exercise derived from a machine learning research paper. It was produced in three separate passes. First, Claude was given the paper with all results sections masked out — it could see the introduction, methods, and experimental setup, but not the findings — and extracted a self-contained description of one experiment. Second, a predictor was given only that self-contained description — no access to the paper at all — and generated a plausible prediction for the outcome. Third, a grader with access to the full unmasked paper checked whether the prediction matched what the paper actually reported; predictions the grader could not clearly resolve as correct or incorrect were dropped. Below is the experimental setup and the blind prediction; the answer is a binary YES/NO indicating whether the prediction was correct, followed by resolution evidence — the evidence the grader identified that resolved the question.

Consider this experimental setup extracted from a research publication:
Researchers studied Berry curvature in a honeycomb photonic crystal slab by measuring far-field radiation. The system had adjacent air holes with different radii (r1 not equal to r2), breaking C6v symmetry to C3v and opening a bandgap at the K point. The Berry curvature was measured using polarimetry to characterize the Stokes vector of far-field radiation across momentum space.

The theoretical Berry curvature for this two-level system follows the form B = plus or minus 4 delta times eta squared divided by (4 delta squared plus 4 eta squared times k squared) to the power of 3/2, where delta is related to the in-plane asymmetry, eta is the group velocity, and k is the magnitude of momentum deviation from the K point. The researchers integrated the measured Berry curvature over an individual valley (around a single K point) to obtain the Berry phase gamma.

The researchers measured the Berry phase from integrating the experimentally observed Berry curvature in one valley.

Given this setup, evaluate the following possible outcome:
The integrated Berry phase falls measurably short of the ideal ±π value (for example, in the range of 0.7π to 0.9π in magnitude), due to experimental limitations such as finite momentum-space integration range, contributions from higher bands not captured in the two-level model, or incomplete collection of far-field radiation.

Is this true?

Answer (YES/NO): NO